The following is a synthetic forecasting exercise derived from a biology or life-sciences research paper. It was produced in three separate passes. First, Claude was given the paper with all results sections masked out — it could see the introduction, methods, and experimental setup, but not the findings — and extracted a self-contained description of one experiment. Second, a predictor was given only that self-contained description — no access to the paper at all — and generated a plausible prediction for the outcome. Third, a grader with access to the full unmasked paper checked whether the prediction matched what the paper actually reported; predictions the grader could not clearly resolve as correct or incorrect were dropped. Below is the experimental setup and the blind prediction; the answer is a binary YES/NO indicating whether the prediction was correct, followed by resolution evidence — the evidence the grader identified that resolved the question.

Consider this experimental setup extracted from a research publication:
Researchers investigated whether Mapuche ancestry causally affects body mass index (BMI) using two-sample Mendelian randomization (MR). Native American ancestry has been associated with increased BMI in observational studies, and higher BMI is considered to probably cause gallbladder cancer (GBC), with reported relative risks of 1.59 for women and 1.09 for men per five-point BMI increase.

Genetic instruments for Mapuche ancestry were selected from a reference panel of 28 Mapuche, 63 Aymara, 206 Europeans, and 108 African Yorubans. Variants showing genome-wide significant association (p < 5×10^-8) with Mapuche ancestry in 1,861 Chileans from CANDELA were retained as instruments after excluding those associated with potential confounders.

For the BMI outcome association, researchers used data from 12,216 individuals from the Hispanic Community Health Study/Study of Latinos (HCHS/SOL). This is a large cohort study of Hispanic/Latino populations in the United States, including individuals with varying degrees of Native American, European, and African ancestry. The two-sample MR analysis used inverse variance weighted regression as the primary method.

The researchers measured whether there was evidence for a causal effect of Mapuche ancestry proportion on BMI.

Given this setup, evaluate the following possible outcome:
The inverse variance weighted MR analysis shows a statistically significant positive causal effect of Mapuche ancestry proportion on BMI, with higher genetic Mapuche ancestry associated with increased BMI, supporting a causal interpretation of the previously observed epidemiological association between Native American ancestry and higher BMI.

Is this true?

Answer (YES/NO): NO